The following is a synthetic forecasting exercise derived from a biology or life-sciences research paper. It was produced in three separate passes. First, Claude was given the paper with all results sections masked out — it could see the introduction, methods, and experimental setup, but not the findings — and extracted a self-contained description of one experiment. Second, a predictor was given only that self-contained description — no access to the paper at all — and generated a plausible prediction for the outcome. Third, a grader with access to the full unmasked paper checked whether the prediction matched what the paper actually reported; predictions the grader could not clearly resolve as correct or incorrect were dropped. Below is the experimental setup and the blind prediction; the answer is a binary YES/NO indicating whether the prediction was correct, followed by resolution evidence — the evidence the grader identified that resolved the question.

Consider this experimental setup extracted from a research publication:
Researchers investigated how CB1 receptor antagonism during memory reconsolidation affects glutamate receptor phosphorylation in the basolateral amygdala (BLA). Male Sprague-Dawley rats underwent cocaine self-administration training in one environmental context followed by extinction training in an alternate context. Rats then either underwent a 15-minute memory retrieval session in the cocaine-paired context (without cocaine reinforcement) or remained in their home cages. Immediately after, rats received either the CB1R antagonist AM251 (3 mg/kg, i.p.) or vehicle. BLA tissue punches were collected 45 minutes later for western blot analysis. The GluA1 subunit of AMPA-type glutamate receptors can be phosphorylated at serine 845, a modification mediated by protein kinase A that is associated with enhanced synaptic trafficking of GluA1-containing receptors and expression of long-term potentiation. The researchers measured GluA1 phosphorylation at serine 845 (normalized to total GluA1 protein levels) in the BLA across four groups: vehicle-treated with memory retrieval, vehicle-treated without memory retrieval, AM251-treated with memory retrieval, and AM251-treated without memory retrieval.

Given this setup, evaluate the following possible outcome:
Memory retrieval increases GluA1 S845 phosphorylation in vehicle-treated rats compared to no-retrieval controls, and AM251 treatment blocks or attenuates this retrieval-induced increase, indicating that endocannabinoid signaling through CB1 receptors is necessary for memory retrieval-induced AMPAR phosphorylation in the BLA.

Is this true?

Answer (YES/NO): YES